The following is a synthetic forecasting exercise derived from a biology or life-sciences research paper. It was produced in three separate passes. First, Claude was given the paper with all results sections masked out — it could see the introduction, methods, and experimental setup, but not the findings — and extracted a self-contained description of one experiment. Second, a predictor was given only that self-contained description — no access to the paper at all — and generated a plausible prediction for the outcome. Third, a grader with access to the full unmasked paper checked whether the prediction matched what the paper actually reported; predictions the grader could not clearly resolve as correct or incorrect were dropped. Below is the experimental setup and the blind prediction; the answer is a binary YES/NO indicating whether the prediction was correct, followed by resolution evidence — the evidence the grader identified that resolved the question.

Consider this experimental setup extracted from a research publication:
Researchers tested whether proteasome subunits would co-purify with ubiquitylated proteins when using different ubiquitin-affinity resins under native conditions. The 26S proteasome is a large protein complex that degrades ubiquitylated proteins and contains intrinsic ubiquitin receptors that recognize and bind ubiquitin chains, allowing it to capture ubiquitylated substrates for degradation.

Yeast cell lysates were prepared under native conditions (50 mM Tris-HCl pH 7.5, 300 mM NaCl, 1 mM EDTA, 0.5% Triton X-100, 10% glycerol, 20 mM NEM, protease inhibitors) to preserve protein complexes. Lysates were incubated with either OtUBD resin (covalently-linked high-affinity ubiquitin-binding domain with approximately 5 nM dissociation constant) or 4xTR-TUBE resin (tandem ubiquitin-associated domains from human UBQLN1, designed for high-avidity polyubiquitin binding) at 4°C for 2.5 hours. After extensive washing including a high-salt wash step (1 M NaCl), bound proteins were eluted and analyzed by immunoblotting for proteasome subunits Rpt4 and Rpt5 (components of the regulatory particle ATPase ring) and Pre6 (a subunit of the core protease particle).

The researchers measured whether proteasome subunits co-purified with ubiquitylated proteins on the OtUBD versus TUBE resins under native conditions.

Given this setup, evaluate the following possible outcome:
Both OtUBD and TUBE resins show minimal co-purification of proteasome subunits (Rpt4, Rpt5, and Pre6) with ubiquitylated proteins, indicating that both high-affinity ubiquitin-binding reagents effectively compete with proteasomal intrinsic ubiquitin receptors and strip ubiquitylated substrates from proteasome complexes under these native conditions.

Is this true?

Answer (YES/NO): NO